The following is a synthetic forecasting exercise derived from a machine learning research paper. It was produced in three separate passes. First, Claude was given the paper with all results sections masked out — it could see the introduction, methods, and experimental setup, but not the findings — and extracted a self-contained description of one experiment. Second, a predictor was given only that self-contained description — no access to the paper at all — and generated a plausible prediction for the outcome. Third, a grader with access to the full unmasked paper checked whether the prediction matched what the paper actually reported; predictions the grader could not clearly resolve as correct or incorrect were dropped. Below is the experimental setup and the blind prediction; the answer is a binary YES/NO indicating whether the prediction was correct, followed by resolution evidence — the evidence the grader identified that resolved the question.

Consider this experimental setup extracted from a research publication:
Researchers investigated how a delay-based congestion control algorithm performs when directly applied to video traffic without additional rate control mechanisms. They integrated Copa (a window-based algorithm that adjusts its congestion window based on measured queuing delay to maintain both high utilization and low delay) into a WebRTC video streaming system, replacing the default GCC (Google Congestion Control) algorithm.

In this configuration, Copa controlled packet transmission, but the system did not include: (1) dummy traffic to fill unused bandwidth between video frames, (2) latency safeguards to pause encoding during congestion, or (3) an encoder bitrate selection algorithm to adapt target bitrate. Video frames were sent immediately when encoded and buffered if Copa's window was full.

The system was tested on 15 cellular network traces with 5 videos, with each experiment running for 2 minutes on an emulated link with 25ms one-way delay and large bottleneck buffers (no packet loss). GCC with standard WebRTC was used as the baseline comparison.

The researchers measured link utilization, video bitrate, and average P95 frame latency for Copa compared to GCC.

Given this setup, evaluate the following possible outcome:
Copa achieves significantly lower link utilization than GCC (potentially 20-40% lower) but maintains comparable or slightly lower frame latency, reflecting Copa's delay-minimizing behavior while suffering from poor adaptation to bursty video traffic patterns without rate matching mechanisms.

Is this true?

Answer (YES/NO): NO